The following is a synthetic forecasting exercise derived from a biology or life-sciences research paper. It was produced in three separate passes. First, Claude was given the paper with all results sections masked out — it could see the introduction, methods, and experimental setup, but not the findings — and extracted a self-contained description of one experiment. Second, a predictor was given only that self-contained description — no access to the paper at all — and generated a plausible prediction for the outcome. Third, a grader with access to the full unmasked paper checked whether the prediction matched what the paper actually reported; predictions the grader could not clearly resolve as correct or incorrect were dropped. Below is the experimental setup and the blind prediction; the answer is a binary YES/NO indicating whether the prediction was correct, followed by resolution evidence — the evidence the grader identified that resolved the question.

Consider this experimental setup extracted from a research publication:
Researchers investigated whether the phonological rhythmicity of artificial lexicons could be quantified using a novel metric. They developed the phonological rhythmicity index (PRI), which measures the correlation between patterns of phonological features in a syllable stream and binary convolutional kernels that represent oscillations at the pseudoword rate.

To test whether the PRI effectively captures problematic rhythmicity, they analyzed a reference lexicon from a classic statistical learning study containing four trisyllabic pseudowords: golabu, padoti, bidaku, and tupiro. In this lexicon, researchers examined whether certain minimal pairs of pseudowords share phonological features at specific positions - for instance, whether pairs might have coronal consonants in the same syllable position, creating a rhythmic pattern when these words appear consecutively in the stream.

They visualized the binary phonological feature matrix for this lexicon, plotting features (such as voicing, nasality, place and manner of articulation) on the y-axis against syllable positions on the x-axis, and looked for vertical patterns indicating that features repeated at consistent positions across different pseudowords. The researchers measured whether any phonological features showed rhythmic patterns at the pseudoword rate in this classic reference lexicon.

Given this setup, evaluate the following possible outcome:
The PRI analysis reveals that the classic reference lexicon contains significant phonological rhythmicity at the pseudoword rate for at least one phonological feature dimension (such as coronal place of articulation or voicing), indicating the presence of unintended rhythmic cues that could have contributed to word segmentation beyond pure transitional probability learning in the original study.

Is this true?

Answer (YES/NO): YES